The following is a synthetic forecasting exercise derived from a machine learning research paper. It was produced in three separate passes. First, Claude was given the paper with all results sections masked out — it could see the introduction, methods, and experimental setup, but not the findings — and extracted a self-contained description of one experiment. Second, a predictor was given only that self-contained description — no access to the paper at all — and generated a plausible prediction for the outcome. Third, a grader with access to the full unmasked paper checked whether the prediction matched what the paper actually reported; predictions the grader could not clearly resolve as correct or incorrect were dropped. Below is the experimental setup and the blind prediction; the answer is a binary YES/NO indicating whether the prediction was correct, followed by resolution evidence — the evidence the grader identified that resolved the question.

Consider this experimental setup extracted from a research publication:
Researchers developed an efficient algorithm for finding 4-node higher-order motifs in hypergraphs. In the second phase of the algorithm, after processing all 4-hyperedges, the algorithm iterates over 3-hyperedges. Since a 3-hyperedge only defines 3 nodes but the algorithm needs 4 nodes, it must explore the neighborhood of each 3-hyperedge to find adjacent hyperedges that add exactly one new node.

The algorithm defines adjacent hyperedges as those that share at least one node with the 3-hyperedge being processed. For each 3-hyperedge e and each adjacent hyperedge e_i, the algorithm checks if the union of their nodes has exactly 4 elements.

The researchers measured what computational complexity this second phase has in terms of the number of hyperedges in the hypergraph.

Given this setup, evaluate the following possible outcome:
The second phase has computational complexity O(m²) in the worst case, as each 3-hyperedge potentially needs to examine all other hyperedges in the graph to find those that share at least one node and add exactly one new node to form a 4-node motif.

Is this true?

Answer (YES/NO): YES